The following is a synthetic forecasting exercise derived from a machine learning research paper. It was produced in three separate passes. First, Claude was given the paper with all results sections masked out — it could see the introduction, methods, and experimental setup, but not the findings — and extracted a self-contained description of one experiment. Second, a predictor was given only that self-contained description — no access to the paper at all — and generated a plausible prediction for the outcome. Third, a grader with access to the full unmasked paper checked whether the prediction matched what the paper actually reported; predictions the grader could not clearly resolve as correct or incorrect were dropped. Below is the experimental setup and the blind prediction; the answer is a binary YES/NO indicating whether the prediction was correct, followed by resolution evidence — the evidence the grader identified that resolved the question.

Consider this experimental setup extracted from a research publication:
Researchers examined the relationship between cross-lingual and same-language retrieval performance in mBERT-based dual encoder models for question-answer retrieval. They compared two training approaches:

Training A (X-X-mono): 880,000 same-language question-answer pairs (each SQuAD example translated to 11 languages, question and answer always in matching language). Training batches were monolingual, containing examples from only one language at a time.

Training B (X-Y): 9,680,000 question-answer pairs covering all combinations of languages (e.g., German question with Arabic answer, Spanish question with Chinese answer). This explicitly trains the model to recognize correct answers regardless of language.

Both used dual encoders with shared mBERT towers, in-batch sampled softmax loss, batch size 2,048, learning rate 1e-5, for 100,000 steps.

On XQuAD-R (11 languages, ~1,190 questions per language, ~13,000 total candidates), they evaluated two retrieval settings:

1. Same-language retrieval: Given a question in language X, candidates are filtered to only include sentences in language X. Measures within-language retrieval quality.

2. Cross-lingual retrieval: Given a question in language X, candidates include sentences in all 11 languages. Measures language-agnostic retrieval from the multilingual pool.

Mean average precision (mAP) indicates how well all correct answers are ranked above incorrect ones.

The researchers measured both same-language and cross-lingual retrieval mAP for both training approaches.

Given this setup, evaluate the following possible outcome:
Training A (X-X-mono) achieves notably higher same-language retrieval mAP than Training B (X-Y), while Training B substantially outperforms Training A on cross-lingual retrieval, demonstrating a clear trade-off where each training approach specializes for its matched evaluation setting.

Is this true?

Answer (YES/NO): YES